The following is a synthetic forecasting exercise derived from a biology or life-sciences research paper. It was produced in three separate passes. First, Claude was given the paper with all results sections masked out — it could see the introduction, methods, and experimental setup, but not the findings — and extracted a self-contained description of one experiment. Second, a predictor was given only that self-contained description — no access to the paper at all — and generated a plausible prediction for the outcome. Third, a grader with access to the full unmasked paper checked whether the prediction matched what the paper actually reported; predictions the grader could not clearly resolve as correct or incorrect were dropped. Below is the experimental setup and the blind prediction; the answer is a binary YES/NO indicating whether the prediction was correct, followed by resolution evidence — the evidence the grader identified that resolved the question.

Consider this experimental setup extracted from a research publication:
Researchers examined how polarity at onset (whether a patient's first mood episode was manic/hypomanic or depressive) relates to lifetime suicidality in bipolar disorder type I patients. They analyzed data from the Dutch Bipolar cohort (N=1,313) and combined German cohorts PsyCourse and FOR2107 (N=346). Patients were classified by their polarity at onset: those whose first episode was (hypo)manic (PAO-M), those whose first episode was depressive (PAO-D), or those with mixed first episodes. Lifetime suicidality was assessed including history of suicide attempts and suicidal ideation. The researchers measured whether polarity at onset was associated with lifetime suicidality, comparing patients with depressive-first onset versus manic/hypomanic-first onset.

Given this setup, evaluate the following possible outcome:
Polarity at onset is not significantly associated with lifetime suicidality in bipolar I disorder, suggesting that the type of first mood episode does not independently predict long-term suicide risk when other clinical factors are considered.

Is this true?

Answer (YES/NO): NO